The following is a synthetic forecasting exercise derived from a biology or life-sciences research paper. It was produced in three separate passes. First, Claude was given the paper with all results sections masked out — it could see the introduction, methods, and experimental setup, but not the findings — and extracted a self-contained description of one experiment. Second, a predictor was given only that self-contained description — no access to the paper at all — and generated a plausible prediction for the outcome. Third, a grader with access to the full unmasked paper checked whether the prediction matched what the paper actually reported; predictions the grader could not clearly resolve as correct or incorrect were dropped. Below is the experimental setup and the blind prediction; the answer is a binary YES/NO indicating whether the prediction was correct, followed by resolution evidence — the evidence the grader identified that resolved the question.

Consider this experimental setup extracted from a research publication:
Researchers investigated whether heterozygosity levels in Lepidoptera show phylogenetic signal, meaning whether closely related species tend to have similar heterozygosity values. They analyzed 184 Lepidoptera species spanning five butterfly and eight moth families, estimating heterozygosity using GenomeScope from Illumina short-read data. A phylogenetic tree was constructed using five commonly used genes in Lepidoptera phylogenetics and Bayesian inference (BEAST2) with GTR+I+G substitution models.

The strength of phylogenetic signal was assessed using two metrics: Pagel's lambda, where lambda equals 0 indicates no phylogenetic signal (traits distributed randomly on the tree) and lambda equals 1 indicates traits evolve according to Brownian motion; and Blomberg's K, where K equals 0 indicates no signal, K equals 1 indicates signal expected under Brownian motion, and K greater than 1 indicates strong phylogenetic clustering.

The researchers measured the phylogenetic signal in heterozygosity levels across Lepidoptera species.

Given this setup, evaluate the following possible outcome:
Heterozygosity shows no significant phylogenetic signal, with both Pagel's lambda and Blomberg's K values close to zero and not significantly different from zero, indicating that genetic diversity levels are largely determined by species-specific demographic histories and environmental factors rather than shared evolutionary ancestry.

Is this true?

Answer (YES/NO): YES